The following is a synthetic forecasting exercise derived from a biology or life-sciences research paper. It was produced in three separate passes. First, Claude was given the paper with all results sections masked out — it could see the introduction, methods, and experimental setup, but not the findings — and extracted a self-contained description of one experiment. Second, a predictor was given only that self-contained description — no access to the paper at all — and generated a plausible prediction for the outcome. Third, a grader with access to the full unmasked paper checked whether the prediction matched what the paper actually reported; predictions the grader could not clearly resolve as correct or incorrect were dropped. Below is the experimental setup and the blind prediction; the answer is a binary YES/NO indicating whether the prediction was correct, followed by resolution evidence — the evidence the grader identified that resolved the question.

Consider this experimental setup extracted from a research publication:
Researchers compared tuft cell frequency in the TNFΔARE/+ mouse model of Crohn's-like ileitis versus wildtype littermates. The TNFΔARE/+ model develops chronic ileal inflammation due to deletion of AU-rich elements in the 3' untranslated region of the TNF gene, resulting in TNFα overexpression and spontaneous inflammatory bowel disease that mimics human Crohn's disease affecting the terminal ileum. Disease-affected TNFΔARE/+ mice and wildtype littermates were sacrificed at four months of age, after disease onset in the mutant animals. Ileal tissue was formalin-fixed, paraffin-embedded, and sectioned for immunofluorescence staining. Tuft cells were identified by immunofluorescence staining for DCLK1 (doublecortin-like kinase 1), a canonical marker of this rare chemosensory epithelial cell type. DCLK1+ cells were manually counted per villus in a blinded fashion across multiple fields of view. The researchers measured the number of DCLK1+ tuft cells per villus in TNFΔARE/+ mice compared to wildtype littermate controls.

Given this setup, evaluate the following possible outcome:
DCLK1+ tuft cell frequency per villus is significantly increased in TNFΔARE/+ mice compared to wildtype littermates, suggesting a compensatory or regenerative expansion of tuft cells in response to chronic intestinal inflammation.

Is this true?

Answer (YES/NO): NO